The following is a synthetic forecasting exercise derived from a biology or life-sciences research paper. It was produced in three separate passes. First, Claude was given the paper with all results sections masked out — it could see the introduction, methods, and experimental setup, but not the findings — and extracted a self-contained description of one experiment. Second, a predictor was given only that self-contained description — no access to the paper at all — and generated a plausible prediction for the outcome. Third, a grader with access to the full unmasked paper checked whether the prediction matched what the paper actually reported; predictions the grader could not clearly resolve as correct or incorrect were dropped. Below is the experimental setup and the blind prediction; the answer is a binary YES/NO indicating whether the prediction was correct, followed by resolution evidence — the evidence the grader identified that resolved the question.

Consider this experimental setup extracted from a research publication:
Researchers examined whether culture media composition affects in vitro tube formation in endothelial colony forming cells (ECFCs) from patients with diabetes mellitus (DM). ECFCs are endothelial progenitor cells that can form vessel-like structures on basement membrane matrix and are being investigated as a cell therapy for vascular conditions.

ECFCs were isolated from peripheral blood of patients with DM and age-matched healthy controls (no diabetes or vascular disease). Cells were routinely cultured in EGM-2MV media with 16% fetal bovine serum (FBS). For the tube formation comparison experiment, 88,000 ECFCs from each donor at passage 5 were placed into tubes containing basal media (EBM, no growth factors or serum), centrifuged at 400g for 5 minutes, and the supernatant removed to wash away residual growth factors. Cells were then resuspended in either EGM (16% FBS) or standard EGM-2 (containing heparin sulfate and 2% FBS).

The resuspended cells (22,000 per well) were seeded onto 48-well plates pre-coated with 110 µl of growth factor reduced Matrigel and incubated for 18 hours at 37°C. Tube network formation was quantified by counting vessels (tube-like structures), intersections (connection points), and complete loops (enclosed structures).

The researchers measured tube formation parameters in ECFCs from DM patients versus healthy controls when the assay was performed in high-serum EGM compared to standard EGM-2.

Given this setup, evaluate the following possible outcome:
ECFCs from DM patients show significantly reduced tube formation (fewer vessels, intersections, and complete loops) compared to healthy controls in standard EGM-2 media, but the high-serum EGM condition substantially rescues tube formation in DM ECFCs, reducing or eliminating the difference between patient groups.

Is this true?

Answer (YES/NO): NO